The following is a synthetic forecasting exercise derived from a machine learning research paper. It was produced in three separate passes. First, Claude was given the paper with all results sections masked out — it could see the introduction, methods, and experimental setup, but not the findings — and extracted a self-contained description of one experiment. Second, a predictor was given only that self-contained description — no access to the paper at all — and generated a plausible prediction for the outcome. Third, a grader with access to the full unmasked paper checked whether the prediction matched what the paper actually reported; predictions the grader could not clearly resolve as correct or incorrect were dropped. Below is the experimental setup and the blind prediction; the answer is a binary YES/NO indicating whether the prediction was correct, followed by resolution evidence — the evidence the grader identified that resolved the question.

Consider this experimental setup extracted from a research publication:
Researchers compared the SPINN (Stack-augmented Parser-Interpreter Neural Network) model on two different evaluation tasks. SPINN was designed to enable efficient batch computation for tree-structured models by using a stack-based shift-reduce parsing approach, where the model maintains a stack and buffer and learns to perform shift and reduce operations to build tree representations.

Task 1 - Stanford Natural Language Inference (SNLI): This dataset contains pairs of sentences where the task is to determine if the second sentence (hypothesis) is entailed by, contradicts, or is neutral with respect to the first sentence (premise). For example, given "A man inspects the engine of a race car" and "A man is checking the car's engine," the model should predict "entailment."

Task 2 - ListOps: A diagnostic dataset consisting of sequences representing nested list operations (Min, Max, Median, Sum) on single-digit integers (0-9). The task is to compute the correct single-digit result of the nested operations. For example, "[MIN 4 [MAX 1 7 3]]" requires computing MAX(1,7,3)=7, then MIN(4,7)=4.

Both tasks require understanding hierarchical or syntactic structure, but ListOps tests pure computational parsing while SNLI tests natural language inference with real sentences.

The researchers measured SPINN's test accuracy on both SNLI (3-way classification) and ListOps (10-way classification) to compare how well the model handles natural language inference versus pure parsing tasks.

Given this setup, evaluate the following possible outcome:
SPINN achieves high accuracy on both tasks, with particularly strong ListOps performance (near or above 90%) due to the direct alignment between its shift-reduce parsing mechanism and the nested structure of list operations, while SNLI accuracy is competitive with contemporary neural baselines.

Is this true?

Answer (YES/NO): NO